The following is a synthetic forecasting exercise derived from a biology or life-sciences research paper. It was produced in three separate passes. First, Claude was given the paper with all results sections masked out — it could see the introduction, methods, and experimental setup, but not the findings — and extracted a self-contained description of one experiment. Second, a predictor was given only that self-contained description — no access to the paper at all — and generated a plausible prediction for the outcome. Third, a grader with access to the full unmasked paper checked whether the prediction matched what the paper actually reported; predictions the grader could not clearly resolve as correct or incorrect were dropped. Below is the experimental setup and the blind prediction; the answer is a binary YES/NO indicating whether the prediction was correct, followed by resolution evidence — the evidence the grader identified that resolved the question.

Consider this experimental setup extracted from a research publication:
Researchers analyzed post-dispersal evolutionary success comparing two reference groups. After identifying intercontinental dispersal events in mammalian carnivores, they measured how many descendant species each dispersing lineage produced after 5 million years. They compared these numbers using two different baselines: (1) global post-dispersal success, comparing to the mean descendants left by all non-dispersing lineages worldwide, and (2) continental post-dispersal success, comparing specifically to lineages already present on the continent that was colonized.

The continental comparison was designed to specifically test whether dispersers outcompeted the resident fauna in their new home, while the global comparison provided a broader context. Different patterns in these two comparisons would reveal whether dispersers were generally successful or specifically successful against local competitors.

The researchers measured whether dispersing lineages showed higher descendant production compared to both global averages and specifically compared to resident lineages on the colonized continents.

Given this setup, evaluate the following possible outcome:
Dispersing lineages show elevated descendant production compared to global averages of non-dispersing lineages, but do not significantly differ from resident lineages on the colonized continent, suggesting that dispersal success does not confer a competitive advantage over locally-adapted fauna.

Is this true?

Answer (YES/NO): NO